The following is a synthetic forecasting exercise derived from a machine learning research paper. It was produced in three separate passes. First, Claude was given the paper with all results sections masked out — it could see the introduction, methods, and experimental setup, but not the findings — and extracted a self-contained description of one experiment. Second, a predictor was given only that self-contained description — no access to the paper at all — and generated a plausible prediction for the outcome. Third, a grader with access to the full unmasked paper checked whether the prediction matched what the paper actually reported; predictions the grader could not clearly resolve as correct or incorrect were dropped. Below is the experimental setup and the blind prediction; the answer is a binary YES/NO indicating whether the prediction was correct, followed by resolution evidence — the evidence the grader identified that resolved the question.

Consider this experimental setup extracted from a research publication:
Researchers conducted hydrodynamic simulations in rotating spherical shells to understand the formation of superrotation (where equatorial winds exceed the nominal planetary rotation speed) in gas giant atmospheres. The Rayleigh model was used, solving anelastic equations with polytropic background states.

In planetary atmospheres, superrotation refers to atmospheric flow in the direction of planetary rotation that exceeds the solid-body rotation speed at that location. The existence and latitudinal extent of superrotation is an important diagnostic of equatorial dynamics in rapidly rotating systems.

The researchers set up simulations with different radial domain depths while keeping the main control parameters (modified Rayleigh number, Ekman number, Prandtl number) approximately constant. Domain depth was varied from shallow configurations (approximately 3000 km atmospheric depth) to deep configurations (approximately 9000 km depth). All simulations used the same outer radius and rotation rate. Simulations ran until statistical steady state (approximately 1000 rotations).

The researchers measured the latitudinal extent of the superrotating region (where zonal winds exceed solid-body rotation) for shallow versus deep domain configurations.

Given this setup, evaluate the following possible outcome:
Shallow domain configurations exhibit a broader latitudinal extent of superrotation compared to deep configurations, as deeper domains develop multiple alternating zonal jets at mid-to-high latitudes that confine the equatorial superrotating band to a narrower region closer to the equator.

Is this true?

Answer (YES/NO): NO